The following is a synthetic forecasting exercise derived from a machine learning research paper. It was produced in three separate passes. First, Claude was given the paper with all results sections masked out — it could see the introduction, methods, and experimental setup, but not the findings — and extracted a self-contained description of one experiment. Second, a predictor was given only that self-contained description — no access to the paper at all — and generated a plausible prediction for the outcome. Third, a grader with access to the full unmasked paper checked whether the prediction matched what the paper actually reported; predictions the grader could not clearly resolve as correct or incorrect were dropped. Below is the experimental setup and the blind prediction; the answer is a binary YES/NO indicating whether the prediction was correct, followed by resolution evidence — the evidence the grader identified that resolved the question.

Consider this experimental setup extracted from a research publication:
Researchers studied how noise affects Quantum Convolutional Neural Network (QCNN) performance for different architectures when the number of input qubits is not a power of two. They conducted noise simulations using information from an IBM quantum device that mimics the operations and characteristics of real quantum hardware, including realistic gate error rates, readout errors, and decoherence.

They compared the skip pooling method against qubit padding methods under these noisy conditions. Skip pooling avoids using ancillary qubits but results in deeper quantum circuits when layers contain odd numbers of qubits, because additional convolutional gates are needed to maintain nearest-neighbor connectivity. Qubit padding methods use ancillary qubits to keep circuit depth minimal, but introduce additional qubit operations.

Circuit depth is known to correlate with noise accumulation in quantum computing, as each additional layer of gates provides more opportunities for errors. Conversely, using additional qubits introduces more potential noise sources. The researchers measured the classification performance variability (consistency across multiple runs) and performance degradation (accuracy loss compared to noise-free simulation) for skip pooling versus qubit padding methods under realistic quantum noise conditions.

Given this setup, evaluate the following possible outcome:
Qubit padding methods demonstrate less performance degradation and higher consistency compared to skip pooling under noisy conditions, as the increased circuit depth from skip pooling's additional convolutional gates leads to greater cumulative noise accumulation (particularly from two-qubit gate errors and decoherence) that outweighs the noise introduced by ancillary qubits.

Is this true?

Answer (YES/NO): YES